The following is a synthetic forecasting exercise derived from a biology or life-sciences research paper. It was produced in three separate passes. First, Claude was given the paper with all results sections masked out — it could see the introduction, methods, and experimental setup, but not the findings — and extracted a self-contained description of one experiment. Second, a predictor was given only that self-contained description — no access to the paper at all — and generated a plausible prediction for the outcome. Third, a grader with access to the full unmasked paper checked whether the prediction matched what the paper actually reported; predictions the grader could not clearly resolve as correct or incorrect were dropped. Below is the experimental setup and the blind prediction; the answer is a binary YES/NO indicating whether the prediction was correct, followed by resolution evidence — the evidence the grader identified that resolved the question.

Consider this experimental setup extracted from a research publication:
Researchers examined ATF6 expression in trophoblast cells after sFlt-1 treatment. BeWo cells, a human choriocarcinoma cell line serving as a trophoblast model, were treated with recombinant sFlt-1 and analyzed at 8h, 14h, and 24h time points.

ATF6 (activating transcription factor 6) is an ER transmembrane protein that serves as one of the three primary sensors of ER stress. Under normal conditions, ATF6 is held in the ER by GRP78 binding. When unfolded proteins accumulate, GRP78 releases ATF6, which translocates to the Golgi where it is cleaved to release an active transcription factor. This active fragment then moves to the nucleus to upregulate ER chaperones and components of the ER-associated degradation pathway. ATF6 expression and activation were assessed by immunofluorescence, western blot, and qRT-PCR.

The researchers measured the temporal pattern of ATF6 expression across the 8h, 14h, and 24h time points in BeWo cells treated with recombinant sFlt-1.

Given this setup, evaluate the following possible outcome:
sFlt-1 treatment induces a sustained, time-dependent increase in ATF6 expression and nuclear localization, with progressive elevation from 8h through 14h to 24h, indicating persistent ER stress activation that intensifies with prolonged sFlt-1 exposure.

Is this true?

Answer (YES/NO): NO